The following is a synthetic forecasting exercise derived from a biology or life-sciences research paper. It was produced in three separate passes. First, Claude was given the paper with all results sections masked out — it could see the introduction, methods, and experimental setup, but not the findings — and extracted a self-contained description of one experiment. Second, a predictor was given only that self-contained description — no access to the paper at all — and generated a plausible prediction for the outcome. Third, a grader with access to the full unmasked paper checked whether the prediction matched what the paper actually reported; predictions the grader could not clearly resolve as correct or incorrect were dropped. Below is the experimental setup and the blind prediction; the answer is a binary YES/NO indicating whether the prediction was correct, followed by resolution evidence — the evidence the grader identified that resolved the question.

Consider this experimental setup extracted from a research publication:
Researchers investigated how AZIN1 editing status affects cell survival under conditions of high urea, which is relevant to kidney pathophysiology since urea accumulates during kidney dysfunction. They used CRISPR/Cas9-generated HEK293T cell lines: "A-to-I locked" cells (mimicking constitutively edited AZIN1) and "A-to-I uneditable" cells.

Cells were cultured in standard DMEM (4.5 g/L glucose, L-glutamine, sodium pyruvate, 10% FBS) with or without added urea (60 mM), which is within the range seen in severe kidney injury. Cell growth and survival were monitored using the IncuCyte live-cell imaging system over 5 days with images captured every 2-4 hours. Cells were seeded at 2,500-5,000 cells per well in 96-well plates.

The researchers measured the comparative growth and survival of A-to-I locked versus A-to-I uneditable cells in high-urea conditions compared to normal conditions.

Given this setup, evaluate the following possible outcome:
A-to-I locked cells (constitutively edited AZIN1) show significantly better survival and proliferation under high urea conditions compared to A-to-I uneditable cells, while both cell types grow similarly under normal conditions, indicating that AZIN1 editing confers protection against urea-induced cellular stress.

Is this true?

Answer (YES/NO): NO